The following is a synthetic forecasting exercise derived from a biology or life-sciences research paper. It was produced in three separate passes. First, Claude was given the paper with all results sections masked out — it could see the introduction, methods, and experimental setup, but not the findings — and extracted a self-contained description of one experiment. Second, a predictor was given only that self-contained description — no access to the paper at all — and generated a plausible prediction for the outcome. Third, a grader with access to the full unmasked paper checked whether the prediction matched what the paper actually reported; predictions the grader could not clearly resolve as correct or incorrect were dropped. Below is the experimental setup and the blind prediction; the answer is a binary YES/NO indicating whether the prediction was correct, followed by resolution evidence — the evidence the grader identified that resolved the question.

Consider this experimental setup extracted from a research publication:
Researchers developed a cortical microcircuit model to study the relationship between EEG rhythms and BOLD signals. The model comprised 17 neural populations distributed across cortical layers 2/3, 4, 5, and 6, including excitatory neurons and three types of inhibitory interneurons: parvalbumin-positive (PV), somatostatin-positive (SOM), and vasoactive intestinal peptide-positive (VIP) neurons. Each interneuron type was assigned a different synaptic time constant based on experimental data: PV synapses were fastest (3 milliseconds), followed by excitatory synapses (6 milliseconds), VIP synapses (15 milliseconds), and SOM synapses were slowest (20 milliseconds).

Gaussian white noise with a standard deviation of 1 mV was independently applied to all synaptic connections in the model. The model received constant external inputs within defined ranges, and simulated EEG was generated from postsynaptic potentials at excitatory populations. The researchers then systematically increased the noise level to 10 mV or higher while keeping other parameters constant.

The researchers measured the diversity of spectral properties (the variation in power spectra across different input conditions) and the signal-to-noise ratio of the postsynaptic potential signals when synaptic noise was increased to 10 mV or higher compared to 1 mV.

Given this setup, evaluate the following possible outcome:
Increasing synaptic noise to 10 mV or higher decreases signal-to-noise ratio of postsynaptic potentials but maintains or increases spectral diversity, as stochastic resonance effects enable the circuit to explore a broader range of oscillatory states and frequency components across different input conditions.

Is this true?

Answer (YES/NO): NO